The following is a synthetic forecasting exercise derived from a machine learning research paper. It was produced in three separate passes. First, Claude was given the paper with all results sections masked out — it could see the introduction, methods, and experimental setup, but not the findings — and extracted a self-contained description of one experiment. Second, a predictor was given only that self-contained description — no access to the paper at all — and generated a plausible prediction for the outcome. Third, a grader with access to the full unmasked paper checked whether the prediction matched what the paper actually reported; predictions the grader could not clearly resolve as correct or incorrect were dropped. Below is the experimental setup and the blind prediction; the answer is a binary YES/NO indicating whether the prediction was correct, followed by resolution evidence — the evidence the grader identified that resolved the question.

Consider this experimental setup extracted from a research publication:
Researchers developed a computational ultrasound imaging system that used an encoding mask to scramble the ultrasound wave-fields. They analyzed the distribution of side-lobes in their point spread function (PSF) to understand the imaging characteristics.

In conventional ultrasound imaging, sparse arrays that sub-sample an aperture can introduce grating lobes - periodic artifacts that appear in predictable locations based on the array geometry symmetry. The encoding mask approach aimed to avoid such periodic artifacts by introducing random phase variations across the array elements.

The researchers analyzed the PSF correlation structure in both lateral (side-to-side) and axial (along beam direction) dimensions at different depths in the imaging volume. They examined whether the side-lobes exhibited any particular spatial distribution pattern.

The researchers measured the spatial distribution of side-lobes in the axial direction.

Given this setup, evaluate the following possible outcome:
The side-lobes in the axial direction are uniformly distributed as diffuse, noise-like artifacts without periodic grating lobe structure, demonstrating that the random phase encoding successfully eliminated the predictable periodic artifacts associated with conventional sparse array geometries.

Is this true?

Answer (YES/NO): NO